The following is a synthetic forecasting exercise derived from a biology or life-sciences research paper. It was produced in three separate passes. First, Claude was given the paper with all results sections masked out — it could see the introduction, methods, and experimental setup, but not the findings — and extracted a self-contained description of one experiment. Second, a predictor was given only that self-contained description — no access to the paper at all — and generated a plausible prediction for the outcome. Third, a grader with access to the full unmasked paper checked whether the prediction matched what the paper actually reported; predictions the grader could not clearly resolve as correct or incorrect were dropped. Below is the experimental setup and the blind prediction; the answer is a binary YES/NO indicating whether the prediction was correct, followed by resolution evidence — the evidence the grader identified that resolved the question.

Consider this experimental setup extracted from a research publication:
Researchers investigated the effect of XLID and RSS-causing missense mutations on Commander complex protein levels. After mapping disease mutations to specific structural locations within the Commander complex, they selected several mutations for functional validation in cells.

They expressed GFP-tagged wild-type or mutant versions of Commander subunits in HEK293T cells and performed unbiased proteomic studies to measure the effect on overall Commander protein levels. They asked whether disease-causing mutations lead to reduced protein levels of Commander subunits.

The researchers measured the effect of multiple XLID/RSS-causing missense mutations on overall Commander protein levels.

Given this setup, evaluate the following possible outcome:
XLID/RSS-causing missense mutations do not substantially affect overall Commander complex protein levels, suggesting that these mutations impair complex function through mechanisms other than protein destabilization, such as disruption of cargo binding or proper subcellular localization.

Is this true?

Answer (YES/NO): NO